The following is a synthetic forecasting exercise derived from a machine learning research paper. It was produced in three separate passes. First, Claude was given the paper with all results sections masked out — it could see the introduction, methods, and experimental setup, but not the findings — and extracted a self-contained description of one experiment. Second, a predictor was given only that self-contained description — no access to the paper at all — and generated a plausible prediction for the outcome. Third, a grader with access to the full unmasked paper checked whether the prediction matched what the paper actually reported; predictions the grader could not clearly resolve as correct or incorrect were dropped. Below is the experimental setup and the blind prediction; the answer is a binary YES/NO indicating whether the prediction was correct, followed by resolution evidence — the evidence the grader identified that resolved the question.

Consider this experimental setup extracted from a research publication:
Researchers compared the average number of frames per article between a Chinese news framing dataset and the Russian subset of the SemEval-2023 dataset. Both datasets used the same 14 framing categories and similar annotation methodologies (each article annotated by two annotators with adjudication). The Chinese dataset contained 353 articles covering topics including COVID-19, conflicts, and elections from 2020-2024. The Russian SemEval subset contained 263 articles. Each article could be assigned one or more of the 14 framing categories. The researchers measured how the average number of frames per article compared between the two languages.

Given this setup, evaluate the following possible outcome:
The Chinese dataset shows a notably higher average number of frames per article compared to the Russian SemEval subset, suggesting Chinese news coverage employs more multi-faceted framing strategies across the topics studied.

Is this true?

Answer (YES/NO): YES